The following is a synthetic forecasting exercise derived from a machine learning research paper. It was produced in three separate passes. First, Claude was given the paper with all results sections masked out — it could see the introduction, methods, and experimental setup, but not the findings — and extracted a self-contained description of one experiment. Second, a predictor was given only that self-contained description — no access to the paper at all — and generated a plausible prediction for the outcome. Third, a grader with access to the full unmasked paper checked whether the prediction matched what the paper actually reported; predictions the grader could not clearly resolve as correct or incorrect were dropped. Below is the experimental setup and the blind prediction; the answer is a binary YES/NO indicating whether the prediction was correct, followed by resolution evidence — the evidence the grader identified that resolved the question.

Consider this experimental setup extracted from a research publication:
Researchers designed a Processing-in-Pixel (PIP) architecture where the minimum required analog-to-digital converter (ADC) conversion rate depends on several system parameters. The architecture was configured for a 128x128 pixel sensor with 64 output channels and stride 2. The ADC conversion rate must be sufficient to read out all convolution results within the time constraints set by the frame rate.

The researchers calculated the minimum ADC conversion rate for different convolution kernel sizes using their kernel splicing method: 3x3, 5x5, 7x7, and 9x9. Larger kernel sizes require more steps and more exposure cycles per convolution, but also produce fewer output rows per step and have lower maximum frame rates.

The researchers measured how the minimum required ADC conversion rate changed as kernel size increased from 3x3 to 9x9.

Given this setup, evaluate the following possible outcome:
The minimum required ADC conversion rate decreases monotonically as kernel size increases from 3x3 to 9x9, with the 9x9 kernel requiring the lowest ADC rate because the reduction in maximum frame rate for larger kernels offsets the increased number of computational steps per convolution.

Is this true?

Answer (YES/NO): YES